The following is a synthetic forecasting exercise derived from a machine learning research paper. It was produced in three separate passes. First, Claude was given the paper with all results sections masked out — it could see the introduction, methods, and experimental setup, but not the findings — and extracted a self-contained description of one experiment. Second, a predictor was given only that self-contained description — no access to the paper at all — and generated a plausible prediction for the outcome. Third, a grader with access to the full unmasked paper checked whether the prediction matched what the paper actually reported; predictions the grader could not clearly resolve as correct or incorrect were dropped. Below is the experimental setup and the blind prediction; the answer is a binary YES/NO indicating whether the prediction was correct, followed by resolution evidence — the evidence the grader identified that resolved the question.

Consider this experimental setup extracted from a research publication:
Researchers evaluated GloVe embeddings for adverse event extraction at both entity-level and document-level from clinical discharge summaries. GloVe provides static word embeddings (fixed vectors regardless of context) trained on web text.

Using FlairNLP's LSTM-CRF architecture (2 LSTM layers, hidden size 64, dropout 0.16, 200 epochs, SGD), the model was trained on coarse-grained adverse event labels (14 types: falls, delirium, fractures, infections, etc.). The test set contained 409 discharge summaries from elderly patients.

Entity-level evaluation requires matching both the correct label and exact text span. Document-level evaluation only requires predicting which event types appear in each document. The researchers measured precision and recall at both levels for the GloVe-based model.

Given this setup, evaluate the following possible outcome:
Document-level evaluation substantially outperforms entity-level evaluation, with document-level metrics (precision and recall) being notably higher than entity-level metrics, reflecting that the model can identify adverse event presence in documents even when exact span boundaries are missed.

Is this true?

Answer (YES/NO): YES